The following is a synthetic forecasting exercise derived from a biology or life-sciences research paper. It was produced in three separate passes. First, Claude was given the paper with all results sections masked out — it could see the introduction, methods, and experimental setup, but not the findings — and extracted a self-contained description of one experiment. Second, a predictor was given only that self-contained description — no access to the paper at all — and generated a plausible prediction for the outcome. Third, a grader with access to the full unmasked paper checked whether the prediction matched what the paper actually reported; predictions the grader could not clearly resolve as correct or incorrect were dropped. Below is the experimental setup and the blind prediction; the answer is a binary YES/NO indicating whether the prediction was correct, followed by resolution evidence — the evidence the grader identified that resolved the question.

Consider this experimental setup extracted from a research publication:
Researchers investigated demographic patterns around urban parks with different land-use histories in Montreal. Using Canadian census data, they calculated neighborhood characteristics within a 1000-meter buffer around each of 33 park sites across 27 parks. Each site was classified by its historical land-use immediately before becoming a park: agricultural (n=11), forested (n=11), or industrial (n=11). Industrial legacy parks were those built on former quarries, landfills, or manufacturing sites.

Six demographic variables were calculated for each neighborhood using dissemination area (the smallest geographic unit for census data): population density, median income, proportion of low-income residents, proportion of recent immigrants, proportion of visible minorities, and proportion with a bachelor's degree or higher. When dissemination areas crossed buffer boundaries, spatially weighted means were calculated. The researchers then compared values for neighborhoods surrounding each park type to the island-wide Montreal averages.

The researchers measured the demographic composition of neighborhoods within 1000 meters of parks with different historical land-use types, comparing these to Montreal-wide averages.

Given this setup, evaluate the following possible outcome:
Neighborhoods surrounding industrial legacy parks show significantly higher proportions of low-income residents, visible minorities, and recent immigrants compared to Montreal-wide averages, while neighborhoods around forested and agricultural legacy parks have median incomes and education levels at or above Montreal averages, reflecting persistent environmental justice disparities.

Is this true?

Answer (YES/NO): NO